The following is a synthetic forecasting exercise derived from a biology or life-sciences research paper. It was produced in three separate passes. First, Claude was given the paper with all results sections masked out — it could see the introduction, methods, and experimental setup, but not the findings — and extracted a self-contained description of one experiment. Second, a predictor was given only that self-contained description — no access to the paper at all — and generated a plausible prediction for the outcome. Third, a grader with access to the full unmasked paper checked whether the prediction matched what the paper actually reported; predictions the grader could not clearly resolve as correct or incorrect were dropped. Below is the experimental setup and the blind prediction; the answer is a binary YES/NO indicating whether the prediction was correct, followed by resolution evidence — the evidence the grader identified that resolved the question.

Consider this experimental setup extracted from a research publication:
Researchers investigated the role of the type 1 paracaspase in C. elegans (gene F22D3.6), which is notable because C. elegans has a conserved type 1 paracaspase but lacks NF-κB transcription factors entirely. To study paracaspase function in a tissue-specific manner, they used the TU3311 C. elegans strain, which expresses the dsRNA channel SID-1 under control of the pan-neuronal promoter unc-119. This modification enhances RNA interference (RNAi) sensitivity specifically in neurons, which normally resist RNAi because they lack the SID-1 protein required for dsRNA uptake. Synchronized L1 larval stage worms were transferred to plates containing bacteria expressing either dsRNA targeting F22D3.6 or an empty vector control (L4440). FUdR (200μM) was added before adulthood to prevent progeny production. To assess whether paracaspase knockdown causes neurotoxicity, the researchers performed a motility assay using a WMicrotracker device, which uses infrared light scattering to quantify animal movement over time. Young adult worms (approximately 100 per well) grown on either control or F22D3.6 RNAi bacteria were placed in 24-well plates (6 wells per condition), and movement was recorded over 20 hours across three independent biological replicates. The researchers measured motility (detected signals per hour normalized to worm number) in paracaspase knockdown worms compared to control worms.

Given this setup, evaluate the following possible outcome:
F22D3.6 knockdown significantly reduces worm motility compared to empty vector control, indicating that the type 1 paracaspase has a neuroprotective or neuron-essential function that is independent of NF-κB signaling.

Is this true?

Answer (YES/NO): NO